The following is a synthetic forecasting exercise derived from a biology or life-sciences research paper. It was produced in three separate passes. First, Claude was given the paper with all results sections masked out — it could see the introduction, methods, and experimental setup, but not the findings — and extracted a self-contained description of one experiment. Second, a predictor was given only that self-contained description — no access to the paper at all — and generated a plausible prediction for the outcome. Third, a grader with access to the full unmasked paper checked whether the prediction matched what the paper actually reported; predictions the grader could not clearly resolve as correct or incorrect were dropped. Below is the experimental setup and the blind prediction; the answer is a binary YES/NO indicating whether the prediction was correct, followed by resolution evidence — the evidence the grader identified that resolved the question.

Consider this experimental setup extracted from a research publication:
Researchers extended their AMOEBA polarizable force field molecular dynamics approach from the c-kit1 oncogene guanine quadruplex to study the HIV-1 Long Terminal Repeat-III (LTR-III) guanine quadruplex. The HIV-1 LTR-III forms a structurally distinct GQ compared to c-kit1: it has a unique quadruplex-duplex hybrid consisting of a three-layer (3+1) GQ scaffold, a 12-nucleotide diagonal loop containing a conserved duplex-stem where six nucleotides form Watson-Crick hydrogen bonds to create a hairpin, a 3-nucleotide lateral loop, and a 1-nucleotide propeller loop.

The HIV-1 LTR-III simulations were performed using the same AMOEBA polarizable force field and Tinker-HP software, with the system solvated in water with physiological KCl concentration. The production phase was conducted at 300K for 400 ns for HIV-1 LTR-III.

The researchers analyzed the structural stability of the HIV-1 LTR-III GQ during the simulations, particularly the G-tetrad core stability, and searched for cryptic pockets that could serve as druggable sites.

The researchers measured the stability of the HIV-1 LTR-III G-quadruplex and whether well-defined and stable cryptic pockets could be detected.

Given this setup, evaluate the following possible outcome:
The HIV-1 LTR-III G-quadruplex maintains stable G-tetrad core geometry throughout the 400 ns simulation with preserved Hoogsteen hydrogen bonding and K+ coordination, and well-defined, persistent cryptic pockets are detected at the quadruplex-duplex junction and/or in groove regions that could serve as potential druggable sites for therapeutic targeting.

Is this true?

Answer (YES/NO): NO